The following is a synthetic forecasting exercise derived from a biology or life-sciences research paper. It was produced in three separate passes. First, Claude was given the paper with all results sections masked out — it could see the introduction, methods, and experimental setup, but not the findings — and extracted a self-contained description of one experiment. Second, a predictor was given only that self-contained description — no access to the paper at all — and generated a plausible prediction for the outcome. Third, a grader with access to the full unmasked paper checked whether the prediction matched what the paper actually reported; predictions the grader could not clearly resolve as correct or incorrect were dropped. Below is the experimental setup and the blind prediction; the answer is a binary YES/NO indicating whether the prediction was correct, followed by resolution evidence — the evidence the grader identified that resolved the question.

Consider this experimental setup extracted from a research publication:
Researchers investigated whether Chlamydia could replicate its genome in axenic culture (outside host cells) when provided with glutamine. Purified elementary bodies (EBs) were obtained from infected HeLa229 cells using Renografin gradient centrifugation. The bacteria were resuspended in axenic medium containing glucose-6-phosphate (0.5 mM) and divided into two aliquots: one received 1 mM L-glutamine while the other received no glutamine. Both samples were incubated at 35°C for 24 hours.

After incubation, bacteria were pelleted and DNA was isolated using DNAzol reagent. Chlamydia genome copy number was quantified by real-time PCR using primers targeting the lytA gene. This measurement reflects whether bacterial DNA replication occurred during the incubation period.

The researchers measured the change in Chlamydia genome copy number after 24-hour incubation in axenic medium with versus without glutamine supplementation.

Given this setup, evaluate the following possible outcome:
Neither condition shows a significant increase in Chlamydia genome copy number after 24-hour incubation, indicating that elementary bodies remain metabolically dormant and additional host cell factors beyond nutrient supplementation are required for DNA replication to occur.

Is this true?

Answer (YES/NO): NO